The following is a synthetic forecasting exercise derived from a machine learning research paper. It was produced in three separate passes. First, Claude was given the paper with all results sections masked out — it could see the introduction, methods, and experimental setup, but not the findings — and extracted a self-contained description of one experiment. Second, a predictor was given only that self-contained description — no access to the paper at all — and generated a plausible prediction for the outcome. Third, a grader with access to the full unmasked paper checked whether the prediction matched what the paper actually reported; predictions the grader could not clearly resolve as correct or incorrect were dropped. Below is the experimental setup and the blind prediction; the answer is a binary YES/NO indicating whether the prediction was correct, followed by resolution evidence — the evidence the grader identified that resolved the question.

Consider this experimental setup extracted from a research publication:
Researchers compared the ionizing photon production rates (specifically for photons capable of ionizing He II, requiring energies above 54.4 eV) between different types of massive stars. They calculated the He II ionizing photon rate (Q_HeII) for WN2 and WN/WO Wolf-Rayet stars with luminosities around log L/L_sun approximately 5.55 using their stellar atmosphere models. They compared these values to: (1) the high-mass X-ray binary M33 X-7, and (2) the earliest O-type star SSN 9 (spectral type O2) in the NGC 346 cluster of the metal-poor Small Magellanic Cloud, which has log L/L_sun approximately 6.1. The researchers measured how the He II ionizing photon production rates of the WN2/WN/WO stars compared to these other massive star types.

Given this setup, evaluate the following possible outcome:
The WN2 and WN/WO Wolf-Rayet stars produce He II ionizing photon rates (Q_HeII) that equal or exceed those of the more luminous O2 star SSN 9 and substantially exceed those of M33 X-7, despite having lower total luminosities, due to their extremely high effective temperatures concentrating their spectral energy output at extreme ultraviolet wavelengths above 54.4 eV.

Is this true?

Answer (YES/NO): YES